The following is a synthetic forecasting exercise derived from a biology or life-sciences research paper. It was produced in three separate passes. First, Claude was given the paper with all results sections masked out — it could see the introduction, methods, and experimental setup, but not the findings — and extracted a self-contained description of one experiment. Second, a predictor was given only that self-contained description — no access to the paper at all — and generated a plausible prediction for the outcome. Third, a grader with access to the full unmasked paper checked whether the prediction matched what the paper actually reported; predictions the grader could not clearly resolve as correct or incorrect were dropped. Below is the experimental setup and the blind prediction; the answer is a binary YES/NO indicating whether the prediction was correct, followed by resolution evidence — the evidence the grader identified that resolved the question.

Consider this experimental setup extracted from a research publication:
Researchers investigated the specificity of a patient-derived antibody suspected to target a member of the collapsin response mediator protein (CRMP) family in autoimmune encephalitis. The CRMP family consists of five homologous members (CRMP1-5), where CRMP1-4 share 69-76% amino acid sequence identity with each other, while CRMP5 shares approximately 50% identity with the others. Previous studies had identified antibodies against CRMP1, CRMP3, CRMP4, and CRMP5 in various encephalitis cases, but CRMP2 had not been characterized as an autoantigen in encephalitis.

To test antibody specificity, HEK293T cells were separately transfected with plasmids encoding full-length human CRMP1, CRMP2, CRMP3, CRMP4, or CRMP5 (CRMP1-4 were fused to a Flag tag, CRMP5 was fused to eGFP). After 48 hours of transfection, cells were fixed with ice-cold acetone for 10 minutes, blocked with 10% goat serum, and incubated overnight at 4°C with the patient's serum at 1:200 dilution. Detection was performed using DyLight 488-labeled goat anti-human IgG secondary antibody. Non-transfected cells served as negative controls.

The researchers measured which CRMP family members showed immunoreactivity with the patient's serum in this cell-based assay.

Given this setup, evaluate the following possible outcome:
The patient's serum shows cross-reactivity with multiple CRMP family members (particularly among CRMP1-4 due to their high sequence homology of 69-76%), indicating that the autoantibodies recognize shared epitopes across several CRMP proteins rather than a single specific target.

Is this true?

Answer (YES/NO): NO